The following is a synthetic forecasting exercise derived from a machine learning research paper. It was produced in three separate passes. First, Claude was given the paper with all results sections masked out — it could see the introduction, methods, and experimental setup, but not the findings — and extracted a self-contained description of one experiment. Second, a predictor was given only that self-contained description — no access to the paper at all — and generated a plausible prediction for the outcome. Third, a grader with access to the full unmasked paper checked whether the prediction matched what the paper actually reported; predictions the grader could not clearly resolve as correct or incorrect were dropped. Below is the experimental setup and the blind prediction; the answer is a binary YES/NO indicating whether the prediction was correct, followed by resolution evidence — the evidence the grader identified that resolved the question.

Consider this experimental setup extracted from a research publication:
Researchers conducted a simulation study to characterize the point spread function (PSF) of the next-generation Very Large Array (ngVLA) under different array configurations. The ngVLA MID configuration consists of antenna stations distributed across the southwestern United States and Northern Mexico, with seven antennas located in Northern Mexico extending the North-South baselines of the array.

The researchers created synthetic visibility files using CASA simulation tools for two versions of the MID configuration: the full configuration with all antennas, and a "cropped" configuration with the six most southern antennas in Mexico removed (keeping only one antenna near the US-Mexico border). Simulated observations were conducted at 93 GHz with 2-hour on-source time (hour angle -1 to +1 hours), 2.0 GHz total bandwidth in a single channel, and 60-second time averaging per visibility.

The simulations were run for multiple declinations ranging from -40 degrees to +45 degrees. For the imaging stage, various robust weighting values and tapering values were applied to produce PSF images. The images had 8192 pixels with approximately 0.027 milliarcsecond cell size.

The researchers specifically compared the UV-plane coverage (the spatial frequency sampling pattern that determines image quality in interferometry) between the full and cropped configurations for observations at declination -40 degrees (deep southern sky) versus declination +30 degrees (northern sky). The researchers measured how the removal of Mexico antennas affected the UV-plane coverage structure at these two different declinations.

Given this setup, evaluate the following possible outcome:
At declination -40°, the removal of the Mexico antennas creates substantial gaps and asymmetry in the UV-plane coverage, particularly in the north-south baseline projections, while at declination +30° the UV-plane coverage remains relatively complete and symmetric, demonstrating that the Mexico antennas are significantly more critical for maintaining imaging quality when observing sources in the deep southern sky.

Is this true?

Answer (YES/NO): YES